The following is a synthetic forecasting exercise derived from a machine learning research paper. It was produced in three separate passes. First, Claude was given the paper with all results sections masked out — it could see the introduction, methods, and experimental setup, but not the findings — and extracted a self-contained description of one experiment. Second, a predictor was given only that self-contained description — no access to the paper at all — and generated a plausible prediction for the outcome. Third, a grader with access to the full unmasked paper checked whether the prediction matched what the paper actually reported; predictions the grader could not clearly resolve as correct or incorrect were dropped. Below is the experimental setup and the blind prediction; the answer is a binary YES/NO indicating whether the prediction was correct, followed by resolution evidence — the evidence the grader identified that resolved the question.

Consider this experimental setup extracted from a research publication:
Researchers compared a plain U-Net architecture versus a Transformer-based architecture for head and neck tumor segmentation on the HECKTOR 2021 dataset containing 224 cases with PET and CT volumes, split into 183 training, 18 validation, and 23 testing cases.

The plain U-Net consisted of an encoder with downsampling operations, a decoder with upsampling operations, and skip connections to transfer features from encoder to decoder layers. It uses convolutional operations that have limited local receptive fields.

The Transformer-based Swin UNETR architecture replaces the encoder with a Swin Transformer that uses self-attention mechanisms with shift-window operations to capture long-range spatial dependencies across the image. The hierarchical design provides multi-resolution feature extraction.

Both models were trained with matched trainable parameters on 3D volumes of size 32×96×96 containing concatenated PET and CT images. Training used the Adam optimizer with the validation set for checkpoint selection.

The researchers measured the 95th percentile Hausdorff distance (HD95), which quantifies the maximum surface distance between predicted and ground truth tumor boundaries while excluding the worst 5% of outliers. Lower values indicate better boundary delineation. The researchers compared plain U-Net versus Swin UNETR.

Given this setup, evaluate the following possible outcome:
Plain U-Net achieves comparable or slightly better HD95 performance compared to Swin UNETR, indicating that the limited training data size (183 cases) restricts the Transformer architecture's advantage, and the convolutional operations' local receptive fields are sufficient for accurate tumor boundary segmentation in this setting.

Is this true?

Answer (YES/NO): NO